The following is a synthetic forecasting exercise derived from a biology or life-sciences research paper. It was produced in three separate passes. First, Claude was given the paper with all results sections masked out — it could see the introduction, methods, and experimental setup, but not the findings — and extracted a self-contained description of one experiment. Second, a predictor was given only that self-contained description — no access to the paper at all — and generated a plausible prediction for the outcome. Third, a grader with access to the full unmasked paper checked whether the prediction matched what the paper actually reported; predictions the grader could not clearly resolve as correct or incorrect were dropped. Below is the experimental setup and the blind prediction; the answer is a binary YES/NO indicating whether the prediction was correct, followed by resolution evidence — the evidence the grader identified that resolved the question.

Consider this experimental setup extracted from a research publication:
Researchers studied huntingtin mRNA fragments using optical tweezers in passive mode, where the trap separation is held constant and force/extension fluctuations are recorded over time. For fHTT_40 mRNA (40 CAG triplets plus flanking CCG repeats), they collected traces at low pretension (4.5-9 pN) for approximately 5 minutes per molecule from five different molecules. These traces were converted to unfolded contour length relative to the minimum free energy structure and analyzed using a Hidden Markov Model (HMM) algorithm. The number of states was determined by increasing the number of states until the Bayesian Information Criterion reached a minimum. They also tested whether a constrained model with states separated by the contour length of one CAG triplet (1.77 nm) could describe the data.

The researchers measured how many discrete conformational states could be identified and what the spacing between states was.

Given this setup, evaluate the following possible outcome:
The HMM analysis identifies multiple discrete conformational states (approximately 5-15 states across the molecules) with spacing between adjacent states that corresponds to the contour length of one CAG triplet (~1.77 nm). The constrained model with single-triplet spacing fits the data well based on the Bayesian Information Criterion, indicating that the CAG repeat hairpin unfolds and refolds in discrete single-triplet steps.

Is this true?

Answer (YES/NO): YES